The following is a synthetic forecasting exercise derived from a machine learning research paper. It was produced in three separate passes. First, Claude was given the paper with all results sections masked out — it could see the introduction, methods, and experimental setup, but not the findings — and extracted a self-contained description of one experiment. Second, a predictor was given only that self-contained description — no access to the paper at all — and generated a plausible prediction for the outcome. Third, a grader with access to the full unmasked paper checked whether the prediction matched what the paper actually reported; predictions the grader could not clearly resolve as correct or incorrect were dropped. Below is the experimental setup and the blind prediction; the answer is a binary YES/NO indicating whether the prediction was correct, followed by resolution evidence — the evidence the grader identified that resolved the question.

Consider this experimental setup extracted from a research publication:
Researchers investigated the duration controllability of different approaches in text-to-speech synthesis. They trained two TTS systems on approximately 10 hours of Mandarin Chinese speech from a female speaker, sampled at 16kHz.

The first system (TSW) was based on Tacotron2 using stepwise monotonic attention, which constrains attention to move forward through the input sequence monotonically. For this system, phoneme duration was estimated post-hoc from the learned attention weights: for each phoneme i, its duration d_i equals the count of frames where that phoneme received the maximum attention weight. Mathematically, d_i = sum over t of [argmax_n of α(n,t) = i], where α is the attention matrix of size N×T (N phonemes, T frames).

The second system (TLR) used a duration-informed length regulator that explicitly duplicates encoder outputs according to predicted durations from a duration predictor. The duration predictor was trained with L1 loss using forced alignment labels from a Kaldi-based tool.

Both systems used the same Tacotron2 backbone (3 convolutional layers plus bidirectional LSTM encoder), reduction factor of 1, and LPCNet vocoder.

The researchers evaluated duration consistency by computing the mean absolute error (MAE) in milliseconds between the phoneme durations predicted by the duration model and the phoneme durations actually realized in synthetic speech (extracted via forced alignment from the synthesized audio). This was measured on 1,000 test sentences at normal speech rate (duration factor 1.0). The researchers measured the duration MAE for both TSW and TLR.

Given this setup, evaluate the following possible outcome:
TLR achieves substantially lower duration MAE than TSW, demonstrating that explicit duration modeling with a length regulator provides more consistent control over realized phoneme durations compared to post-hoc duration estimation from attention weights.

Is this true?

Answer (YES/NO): YES